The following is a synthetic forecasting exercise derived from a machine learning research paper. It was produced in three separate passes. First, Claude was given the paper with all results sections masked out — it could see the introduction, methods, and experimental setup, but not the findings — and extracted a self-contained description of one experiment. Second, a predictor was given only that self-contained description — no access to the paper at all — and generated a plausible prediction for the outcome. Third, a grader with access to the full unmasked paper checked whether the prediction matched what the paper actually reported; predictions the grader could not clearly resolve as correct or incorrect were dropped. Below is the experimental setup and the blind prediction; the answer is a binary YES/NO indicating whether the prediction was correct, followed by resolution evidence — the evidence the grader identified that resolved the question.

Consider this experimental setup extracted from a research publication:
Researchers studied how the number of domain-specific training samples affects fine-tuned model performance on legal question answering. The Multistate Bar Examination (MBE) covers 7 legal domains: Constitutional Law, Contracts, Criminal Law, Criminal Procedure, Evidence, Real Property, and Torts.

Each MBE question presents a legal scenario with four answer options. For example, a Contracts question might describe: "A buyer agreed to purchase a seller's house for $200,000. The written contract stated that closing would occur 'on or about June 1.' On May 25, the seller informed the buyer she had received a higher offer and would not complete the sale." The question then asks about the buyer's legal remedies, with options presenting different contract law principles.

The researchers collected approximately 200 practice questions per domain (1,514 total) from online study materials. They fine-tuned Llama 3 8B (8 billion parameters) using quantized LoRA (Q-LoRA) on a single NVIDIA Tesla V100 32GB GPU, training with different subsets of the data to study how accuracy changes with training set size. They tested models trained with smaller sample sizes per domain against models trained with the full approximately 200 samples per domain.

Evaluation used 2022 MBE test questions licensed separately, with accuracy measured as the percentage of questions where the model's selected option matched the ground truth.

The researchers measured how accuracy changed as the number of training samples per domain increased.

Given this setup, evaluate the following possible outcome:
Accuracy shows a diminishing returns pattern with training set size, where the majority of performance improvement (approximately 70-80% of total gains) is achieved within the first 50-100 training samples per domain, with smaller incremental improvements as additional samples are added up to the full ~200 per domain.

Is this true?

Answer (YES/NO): NO